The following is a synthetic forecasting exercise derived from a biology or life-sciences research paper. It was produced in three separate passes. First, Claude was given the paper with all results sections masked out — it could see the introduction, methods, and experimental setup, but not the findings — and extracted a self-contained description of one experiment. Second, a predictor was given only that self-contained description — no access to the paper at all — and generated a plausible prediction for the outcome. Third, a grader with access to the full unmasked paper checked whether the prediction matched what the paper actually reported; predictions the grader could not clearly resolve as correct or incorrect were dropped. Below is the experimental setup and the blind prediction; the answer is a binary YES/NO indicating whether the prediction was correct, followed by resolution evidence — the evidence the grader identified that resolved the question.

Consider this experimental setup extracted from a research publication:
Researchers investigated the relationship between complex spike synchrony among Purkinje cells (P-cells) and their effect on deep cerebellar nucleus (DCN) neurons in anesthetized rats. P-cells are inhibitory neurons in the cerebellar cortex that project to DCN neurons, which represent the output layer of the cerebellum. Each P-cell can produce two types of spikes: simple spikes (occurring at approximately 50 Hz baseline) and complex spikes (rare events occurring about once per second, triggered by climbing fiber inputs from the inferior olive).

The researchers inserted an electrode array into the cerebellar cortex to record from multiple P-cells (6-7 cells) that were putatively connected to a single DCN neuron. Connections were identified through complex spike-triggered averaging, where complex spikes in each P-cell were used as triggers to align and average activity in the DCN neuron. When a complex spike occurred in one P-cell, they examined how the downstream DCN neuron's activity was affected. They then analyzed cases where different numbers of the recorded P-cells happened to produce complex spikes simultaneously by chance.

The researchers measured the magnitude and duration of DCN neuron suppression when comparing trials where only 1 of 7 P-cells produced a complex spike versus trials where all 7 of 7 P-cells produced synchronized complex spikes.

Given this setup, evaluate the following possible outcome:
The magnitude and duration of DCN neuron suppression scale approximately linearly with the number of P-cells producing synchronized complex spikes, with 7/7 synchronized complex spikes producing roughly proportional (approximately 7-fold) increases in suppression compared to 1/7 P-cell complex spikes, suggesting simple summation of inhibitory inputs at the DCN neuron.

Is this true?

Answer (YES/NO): NO